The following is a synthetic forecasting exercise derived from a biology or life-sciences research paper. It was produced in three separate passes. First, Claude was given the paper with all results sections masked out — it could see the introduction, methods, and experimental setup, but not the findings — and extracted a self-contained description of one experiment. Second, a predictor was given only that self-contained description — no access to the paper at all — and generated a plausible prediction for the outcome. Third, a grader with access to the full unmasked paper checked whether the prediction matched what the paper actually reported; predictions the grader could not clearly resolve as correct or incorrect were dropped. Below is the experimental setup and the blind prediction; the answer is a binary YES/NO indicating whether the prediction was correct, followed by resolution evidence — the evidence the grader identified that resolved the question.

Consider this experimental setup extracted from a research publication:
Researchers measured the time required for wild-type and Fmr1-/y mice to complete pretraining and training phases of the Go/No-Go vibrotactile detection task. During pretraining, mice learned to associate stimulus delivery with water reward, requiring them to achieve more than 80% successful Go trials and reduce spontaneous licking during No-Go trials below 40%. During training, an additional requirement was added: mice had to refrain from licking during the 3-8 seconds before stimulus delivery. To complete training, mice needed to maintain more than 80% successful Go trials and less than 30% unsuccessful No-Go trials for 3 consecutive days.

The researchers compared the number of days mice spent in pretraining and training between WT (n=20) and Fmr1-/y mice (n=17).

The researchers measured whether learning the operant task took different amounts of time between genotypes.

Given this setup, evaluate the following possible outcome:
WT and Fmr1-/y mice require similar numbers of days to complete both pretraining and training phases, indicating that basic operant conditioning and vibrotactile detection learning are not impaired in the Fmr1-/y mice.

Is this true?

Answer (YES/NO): YES